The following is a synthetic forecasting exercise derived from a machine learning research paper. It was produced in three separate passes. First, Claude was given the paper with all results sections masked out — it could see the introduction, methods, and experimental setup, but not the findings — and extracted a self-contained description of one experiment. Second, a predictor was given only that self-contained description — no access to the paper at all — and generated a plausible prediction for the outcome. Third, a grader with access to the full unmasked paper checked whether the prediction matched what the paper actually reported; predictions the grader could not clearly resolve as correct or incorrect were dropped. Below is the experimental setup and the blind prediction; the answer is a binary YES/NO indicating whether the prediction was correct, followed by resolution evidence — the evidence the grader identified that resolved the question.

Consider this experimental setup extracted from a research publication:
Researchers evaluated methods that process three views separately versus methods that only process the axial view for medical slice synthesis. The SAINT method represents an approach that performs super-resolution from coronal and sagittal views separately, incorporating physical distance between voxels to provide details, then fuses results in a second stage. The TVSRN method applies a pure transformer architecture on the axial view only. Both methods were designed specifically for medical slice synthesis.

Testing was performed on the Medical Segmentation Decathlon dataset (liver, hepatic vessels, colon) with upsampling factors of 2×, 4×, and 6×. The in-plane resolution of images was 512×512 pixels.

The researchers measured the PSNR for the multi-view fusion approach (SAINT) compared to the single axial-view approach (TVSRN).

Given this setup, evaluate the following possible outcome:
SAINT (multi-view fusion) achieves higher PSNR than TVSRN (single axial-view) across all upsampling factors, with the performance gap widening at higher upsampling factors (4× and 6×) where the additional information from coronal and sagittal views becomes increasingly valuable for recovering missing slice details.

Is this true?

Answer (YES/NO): NO